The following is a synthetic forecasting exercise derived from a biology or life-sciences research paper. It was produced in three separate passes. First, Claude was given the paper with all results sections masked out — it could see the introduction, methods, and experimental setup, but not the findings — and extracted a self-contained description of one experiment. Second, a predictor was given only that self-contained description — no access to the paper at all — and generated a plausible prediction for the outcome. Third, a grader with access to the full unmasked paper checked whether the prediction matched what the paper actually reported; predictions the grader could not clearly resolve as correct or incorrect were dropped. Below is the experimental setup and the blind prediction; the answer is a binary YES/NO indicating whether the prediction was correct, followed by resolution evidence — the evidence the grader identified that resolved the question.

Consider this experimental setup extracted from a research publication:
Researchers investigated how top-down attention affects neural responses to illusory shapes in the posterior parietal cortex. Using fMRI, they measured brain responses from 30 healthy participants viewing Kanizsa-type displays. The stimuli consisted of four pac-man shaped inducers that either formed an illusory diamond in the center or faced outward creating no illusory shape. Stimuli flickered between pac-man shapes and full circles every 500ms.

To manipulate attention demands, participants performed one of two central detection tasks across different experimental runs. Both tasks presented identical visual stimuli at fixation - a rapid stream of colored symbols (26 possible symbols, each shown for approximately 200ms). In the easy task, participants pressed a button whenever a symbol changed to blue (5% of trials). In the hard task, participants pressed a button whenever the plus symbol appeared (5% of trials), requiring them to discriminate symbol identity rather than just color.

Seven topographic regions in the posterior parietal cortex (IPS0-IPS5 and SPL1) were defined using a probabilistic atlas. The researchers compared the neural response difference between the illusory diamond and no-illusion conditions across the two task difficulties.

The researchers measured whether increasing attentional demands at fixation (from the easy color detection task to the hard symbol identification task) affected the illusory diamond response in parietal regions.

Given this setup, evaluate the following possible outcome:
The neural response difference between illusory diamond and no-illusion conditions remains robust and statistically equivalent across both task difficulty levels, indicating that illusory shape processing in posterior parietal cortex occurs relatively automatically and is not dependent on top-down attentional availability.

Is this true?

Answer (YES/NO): YES